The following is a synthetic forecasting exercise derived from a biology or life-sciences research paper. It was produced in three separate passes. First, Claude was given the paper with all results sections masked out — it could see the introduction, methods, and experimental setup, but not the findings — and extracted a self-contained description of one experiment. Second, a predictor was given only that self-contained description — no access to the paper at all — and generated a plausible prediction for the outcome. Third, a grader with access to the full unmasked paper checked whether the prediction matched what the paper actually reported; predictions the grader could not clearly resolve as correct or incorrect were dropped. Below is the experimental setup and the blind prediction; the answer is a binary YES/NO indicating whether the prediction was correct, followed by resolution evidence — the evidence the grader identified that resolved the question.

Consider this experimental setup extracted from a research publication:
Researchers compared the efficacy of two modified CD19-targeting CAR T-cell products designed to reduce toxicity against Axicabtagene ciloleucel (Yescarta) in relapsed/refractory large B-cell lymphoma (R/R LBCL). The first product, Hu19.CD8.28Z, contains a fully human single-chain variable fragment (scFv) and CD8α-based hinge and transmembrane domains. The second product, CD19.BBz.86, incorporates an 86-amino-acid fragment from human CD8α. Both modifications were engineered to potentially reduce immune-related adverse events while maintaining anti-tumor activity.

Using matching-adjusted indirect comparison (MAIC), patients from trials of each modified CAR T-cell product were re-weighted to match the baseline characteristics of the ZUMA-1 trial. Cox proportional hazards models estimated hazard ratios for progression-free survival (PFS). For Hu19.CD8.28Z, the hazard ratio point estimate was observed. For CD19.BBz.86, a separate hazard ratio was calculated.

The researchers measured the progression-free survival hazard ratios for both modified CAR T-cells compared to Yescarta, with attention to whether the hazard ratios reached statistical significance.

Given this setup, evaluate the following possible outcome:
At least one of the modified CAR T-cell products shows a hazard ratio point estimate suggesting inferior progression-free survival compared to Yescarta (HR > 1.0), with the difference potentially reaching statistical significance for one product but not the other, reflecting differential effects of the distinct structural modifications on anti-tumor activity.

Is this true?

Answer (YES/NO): YES